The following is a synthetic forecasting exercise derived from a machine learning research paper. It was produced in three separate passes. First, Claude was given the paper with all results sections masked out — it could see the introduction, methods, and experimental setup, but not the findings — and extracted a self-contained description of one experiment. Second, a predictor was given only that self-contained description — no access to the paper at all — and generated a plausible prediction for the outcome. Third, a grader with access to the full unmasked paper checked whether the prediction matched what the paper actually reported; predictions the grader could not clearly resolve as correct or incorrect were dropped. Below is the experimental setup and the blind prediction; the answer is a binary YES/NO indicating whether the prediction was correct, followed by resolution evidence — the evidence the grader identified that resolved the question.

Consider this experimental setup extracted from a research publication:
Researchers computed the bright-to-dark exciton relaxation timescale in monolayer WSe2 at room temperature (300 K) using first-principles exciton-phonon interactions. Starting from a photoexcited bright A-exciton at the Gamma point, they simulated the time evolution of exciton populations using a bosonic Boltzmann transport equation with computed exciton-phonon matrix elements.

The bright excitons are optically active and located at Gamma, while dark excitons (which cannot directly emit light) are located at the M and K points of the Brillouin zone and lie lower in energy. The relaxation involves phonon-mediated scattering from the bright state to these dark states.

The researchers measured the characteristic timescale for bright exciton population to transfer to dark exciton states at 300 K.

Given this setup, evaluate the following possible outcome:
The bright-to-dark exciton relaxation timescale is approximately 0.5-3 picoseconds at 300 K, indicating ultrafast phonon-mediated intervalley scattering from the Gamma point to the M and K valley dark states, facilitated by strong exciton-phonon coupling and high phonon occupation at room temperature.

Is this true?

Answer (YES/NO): YES